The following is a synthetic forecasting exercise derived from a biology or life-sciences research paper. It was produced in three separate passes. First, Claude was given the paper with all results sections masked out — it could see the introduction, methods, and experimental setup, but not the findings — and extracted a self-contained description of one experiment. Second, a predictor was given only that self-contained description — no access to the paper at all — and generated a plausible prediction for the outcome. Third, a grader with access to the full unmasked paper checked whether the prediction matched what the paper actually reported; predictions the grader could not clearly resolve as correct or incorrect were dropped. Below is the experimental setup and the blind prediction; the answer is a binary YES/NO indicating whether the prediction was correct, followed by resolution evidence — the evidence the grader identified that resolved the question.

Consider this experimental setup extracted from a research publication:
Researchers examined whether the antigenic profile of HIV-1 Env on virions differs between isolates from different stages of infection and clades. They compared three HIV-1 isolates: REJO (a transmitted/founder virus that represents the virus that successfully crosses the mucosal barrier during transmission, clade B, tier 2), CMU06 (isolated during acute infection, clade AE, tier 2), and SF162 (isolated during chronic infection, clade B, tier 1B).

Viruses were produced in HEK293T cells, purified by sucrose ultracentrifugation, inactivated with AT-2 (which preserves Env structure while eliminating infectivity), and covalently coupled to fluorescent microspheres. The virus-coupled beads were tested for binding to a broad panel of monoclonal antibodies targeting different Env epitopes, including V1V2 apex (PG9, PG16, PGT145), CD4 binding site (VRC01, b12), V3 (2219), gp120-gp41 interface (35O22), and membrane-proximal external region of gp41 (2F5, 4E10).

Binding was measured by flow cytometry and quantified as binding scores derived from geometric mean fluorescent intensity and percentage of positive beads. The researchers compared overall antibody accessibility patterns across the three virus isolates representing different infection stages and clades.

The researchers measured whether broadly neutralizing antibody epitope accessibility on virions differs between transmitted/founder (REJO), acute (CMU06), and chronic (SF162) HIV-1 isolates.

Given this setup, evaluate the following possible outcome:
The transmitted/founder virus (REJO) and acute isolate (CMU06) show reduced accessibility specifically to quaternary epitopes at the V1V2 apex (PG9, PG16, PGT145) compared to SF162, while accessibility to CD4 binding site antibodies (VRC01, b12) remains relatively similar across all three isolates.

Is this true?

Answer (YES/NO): NO